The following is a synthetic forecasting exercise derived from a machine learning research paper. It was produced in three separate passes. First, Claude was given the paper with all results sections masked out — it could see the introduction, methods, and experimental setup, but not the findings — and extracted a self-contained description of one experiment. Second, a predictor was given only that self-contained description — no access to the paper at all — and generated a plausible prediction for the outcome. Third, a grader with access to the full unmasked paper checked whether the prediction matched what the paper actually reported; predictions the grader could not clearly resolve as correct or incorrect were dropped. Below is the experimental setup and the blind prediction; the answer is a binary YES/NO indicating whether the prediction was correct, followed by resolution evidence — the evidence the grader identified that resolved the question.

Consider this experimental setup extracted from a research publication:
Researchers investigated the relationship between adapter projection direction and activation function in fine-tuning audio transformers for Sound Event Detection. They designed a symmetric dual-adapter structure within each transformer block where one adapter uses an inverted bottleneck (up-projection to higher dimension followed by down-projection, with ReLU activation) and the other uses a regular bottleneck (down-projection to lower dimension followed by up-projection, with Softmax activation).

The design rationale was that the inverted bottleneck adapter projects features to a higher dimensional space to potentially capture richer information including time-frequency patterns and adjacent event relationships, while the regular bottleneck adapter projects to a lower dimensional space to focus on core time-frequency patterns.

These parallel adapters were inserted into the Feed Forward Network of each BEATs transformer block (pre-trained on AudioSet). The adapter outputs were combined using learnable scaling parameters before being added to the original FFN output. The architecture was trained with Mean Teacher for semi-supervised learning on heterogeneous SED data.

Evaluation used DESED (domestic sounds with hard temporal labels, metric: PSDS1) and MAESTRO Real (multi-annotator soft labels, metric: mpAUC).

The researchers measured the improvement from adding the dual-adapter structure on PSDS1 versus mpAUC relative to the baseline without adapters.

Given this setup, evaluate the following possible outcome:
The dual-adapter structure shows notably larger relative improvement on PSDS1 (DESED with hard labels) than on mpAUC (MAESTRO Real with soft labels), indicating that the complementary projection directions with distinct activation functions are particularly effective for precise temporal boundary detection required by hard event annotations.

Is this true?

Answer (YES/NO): NO